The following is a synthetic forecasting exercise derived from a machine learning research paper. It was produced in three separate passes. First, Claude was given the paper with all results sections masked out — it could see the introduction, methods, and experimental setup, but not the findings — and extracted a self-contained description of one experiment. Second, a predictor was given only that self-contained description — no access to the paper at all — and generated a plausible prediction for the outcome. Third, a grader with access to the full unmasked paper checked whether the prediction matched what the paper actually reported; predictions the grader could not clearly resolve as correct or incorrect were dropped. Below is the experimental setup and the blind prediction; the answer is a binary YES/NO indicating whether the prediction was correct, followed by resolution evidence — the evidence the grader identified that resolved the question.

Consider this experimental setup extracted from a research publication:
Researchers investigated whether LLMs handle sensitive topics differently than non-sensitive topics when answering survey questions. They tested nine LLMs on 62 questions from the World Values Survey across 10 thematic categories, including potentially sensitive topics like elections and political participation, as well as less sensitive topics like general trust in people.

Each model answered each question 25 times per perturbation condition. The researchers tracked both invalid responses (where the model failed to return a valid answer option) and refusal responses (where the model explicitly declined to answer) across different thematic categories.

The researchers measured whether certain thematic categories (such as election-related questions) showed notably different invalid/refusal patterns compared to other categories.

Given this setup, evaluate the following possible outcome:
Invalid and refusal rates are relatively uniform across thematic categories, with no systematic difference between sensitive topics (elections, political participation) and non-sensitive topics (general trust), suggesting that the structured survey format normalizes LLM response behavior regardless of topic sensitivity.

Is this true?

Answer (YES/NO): NO